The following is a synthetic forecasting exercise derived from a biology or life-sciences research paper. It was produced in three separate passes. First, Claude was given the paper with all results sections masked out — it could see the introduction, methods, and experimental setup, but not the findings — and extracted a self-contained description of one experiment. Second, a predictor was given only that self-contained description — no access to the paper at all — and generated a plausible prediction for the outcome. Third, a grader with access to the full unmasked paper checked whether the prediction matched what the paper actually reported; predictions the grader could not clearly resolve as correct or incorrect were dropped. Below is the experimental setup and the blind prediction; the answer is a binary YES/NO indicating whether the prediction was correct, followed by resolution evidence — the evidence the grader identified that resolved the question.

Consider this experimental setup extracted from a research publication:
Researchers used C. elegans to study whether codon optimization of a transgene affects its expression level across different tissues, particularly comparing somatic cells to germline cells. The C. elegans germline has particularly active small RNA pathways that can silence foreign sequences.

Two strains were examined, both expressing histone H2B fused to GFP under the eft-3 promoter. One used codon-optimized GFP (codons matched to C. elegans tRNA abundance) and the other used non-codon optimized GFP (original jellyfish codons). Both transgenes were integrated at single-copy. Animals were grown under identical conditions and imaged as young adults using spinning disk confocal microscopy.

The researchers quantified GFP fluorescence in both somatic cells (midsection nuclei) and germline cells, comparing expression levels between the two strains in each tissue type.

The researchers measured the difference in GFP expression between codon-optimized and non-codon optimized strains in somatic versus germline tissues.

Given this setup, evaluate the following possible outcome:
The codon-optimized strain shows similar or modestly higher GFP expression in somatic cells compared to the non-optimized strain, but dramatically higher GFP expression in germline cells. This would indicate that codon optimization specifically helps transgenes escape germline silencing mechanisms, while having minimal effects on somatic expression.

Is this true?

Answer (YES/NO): NO